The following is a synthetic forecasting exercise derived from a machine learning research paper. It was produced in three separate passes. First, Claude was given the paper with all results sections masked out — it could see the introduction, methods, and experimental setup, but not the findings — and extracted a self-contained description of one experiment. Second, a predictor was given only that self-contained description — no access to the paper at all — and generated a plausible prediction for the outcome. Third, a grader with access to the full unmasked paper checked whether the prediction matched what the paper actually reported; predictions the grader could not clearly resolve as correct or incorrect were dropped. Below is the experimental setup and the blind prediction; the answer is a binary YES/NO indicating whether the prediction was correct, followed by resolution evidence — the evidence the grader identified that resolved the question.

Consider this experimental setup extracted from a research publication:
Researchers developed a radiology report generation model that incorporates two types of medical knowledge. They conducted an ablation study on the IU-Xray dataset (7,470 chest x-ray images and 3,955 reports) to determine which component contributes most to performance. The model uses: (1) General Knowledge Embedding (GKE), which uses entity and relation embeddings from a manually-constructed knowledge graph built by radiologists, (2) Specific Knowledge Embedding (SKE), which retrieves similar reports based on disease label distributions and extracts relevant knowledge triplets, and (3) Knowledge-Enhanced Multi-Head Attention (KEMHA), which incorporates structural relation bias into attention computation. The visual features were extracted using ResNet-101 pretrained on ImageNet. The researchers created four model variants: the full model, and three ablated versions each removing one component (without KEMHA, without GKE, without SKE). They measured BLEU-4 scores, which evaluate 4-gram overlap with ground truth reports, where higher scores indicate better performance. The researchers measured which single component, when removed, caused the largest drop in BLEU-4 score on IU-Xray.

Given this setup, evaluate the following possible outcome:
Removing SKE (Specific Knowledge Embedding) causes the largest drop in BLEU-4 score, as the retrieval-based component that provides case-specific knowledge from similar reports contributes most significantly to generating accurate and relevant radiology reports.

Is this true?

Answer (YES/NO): NO